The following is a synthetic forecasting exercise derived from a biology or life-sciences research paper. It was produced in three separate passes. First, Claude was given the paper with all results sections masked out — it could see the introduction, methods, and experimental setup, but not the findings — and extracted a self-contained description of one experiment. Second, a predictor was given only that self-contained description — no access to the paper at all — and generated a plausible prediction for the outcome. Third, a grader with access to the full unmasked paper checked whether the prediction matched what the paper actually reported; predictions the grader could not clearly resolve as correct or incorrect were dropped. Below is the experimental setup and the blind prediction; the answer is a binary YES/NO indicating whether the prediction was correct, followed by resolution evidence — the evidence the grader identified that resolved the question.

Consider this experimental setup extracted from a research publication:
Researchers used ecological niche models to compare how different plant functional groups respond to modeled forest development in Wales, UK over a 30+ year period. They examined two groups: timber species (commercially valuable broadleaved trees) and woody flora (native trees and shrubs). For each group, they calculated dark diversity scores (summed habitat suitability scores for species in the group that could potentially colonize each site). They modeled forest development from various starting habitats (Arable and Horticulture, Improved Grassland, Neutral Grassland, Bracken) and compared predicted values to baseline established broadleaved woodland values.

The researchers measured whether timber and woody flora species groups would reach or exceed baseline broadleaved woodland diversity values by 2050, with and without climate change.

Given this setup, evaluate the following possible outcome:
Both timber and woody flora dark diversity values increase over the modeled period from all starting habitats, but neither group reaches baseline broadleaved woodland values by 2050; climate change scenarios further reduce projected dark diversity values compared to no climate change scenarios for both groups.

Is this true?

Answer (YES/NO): NO